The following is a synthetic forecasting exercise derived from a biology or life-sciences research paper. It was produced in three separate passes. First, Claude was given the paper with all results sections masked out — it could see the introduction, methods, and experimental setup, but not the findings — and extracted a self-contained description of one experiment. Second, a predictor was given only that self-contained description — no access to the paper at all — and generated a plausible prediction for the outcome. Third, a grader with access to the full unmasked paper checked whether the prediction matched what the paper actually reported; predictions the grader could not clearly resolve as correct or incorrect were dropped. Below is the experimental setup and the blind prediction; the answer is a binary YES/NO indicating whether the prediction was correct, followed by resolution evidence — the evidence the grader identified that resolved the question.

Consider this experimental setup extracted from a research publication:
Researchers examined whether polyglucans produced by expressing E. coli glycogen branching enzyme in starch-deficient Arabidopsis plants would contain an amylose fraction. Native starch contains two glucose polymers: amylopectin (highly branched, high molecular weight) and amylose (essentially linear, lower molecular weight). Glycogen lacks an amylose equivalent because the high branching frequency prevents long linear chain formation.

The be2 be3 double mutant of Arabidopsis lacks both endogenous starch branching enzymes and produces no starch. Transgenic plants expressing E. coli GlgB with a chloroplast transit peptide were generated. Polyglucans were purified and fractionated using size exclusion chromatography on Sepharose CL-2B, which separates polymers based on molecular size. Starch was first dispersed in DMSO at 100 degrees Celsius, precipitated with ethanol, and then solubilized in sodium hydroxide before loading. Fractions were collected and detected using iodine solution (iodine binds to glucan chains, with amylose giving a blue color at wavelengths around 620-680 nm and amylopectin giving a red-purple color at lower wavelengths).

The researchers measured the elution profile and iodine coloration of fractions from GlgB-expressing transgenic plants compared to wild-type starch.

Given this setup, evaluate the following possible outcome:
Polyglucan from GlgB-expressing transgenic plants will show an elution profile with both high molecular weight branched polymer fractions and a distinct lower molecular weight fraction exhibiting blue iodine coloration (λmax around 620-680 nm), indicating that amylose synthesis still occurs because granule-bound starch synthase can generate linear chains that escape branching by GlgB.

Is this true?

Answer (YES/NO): NO